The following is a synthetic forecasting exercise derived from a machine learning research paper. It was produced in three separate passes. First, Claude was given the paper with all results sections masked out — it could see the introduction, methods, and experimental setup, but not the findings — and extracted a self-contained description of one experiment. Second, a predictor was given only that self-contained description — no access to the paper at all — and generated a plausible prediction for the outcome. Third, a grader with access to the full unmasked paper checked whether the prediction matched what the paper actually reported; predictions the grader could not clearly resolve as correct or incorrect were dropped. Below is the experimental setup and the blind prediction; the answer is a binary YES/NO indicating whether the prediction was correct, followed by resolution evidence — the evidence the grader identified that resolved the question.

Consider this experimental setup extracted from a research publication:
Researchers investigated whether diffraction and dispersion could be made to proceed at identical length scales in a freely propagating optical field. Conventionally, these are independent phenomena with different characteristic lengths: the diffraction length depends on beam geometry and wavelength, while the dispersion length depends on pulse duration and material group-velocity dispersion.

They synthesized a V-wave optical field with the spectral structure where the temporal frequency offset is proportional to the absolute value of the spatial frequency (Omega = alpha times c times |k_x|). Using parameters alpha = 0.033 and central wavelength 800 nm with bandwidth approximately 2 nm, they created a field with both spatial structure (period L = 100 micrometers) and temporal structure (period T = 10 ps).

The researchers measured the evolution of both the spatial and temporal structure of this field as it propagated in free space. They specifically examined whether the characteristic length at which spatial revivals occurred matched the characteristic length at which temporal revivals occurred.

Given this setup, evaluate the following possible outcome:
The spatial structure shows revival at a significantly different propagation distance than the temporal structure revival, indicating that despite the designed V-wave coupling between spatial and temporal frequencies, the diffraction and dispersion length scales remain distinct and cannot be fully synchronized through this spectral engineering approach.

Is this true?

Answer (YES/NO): NO